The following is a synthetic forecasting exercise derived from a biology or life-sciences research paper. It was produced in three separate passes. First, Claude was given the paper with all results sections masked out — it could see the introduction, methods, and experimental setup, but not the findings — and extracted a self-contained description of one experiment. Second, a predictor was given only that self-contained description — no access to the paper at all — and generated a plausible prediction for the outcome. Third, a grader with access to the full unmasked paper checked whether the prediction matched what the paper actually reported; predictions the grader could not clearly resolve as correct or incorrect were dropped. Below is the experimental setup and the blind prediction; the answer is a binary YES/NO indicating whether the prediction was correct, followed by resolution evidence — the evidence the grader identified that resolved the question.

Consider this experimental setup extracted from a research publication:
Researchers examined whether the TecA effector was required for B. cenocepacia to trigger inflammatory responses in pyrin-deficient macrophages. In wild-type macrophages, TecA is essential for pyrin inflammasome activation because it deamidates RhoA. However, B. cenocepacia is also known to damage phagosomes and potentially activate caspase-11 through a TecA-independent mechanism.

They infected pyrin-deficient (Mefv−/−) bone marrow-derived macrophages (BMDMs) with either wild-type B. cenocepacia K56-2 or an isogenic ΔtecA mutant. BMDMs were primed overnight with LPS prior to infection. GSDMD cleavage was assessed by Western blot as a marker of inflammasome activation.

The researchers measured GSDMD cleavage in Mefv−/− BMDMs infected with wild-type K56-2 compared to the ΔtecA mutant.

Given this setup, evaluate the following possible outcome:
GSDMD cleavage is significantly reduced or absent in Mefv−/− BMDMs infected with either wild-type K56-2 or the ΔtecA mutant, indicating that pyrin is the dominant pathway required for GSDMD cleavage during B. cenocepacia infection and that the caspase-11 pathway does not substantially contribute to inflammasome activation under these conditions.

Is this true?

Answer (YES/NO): NO